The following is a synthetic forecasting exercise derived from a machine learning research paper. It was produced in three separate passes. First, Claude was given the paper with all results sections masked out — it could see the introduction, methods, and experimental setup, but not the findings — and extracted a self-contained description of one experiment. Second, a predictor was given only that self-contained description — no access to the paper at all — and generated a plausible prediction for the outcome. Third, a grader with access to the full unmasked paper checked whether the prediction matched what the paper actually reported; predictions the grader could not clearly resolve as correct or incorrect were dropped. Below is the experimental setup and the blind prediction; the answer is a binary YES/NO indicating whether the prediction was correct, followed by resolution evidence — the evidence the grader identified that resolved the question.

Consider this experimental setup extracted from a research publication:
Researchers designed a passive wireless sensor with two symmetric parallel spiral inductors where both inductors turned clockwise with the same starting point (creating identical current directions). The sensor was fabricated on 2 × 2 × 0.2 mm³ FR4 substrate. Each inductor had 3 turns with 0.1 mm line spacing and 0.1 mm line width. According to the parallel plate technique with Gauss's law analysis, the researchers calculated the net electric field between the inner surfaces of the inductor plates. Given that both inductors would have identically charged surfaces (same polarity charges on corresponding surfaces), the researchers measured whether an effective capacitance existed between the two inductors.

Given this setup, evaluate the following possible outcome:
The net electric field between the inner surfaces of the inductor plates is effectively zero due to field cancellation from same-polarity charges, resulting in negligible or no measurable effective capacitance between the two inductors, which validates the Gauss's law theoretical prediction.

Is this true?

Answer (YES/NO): YES